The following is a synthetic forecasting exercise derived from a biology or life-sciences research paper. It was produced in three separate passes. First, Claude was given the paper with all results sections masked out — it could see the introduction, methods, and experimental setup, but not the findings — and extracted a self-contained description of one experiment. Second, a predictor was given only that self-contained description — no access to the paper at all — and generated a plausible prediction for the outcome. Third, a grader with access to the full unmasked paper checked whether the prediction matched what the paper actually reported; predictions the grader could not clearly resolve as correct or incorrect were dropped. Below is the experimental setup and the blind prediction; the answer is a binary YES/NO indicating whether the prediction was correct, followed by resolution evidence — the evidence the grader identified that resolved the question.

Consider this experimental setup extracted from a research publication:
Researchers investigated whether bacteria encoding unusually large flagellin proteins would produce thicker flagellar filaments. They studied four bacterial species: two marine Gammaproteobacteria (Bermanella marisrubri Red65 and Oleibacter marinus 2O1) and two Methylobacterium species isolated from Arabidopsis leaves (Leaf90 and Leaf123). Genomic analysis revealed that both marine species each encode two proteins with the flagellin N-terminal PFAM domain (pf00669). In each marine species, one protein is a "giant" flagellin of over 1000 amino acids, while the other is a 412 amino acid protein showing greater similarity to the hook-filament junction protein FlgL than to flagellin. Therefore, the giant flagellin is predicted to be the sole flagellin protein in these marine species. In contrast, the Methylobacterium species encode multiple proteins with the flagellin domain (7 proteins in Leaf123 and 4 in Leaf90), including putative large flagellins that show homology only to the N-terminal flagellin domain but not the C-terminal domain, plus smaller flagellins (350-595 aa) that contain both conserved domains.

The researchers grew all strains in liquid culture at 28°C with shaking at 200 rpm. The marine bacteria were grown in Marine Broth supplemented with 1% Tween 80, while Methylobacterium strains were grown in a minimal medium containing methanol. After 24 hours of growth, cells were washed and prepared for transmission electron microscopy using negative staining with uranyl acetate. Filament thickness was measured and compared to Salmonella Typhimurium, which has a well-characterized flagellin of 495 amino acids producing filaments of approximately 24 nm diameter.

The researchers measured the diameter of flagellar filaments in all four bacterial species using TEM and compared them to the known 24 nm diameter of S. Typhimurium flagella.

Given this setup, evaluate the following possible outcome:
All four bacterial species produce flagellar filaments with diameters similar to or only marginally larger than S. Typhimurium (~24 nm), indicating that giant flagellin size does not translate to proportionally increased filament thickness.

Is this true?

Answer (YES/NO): NO